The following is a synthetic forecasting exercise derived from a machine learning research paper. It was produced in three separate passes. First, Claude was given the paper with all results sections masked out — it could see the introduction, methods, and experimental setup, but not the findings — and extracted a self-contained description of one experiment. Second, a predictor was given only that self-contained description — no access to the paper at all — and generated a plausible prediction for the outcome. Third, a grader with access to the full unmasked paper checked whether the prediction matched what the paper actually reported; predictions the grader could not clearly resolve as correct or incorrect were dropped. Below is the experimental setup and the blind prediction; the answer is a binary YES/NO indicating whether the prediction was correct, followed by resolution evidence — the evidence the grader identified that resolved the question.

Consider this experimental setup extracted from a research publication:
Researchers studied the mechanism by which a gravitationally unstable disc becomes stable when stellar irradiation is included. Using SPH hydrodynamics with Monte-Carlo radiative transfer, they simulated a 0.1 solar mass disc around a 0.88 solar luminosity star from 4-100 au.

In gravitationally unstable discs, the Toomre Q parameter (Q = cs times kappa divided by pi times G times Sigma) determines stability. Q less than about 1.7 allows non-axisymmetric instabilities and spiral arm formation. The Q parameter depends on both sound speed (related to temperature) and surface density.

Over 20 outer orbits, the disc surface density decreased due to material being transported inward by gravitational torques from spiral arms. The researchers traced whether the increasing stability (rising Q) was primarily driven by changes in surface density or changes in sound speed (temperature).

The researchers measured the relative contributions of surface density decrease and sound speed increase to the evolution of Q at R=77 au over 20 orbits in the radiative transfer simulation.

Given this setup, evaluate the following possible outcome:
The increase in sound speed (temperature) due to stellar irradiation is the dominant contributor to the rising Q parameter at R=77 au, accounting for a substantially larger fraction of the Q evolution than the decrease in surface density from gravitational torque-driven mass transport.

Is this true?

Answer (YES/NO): NO